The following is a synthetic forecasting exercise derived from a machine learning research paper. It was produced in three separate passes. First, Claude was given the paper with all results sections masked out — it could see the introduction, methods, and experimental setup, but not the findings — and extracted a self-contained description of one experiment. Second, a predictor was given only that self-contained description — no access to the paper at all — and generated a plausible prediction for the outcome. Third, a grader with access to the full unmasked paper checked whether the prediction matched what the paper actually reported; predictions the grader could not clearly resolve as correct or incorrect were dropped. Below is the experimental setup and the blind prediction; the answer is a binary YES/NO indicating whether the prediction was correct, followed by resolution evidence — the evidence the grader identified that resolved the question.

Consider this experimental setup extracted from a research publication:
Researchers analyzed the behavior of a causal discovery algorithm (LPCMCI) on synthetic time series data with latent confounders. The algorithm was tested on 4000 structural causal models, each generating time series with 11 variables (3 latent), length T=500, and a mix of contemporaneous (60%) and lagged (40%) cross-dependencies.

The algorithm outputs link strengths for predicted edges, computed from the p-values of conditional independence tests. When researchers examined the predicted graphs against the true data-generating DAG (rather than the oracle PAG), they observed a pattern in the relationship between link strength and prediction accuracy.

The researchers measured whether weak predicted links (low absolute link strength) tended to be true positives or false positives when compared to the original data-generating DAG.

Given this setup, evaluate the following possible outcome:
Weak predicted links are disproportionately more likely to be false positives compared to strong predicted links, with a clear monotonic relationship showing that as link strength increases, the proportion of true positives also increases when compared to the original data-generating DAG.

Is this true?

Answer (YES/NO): NO